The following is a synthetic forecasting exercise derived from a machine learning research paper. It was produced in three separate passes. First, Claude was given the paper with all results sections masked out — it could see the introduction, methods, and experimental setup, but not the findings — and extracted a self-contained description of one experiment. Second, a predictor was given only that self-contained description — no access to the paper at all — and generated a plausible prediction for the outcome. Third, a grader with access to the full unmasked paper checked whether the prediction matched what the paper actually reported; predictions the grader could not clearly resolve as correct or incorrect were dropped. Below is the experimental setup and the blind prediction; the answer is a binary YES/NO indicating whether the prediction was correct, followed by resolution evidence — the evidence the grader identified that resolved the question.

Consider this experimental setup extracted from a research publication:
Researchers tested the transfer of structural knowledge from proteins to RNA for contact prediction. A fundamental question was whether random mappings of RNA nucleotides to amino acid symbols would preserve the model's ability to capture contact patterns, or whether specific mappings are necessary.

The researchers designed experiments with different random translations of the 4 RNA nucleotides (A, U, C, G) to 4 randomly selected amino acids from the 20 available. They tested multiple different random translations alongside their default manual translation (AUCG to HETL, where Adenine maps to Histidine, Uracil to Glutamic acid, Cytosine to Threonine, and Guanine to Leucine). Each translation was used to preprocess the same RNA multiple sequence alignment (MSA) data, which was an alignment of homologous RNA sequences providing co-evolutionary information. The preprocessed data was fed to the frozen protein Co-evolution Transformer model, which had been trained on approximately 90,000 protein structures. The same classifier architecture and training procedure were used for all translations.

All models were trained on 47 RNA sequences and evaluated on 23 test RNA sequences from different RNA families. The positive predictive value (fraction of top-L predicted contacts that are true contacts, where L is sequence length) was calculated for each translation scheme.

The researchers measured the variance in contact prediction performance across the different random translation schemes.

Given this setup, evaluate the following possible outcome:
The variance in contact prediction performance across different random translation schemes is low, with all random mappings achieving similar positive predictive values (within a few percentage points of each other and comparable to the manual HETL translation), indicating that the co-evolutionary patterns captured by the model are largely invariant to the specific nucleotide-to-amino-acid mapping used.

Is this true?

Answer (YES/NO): YES